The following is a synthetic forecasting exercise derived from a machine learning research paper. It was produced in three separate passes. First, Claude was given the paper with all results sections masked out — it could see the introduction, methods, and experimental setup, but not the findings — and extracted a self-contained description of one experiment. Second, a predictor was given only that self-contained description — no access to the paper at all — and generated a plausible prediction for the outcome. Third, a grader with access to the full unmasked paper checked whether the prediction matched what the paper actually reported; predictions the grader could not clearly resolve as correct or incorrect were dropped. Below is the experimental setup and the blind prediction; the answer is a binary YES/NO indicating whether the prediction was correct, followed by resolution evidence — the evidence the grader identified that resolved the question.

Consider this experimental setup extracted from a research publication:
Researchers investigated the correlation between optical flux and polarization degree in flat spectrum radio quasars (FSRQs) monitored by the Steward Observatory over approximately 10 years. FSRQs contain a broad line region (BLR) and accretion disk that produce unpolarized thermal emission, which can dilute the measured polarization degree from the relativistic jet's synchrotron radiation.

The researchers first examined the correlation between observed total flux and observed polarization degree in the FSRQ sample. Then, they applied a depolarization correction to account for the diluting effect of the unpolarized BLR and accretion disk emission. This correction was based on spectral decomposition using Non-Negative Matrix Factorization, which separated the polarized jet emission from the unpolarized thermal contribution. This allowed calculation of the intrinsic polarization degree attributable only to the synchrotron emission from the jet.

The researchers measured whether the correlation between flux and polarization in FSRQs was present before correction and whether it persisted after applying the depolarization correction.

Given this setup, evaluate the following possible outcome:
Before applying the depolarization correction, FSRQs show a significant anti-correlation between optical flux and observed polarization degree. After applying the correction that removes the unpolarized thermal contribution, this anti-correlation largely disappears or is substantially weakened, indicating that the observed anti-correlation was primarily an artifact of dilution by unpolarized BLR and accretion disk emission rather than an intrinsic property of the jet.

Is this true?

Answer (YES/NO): NO